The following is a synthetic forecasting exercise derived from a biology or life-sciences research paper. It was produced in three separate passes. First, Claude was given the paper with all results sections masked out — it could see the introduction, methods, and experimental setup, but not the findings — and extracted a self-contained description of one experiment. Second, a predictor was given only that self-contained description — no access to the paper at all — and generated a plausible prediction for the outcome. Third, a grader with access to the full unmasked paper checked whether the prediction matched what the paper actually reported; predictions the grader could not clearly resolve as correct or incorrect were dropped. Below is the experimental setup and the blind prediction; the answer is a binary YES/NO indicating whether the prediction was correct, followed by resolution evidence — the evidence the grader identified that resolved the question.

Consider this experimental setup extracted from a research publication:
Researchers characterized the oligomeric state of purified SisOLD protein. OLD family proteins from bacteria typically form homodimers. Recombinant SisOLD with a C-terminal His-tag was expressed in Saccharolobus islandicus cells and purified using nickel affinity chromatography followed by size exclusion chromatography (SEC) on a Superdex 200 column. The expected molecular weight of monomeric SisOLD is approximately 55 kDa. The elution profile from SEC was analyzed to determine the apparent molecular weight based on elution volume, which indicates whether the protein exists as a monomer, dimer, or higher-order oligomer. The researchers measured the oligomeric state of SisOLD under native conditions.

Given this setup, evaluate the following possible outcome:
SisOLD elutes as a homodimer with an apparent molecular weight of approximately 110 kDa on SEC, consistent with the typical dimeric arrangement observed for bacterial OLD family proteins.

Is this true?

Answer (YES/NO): NO